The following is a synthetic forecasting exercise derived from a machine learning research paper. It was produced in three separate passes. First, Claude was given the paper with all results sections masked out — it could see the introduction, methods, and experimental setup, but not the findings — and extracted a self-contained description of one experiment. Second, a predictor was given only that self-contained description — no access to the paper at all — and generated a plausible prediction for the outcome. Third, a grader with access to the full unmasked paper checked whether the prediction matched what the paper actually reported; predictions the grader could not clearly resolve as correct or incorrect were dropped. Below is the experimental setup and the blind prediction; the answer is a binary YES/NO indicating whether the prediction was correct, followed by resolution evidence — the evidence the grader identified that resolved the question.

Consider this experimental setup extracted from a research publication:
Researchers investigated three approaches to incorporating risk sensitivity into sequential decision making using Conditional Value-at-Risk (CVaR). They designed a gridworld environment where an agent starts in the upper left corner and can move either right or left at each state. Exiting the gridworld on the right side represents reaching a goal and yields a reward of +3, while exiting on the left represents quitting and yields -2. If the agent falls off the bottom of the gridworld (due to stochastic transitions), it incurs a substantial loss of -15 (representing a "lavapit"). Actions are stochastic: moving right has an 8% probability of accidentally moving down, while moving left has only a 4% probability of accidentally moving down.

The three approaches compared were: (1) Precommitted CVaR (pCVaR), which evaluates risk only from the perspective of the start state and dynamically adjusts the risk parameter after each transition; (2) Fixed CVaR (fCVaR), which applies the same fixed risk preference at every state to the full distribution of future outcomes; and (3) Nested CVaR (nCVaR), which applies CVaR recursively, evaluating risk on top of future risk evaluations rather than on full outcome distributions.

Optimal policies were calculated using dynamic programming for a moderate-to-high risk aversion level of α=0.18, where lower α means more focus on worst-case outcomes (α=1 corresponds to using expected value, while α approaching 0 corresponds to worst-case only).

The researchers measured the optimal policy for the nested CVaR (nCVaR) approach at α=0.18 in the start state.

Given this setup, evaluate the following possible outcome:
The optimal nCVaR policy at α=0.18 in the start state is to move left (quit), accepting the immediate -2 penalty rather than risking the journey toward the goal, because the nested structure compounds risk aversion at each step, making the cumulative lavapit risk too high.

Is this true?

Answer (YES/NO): YES